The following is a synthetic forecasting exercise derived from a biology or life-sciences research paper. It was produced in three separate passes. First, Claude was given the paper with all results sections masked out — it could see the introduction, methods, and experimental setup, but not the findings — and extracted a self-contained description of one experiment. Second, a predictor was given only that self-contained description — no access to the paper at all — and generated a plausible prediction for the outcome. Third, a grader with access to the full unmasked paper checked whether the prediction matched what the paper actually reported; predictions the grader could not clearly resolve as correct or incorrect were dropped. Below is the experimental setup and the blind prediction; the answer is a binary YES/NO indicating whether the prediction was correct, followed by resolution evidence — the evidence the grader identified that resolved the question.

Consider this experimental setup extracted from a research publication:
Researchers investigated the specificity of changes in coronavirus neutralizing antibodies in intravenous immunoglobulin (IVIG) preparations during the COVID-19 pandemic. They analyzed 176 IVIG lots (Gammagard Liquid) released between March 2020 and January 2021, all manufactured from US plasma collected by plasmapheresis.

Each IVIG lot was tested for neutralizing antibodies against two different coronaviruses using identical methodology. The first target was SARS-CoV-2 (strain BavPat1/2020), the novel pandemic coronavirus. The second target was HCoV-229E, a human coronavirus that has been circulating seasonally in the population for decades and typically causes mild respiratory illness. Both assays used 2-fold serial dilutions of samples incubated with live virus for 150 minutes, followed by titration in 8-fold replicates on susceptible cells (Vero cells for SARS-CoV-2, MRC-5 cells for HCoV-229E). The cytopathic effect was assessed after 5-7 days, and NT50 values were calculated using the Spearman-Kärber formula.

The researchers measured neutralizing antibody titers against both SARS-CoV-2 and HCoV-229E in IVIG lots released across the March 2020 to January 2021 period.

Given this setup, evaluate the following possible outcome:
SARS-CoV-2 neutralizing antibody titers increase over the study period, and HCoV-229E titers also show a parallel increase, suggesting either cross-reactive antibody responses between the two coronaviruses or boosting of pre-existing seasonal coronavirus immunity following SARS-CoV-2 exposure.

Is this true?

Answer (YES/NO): NO